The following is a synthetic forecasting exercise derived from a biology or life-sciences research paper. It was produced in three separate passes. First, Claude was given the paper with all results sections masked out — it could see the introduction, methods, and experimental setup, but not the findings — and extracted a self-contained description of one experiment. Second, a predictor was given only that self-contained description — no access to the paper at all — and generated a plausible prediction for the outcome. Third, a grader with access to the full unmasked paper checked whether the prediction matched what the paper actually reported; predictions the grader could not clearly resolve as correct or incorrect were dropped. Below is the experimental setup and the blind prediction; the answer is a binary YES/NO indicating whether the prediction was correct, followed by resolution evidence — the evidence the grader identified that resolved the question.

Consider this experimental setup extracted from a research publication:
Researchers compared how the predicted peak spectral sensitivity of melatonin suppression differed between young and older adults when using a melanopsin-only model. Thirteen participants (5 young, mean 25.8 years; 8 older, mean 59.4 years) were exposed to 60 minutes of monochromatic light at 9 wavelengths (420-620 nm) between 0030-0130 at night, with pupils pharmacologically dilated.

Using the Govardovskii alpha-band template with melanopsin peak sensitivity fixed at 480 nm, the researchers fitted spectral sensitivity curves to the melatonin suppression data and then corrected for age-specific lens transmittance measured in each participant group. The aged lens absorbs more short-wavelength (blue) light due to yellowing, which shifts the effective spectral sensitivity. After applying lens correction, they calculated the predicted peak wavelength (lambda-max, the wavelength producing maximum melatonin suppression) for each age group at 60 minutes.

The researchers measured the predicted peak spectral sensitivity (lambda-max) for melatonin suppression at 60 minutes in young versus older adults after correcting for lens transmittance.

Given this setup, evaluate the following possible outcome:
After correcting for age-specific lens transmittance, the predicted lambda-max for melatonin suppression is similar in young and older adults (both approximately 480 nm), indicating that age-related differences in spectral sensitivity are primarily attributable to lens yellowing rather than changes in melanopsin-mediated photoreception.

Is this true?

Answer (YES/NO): NO